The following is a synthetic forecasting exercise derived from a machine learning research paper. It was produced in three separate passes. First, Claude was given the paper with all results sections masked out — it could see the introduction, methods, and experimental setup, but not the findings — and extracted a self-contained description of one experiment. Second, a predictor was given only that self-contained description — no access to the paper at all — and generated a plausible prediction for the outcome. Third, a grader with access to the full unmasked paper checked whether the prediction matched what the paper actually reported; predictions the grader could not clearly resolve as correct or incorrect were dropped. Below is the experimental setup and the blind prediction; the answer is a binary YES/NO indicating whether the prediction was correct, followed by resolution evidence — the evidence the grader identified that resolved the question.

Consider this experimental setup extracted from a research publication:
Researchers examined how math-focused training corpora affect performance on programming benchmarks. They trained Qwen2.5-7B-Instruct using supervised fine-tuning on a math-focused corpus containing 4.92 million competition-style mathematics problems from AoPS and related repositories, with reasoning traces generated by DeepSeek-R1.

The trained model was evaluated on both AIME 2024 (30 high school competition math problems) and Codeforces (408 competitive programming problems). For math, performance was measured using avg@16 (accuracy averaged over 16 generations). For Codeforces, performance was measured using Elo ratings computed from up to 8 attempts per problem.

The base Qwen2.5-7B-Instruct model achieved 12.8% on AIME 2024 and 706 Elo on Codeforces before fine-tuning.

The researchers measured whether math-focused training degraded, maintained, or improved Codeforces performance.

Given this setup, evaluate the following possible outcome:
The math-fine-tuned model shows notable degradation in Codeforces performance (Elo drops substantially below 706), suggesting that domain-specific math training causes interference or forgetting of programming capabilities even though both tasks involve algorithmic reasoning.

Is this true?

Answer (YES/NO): NO